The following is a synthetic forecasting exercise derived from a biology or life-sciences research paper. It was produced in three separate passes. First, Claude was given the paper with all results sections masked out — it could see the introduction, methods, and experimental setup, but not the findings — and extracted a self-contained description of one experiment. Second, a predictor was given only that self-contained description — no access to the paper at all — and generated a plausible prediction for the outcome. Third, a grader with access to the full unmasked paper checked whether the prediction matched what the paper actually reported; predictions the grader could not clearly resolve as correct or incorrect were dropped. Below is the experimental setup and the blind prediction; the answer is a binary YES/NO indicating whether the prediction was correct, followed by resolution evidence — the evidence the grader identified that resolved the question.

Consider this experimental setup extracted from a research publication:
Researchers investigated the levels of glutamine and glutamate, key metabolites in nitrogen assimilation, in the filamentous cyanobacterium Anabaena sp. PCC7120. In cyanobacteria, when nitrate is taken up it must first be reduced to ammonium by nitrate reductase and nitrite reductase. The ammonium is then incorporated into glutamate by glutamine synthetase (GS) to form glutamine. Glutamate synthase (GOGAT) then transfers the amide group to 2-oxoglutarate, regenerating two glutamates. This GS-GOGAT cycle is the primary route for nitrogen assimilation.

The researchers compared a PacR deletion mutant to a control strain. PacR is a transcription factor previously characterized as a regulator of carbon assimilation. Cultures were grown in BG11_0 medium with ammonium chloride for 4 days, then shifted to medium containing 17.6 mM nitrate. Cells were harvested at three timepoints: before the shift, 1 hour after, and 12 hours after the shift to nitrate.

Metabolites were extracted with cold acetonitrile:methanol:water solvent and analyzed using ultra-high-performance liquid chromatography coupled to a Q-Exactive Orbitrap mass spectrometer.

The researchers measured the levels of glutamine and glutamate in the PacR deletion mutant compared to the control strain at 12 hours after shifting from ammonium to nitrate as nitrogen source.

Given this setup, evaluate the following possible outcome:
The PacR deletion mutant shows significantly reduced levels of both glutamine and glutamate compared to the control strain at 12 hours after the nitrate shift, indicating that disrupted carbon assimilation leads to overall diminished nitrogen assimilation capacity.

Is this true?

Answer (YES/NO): NO